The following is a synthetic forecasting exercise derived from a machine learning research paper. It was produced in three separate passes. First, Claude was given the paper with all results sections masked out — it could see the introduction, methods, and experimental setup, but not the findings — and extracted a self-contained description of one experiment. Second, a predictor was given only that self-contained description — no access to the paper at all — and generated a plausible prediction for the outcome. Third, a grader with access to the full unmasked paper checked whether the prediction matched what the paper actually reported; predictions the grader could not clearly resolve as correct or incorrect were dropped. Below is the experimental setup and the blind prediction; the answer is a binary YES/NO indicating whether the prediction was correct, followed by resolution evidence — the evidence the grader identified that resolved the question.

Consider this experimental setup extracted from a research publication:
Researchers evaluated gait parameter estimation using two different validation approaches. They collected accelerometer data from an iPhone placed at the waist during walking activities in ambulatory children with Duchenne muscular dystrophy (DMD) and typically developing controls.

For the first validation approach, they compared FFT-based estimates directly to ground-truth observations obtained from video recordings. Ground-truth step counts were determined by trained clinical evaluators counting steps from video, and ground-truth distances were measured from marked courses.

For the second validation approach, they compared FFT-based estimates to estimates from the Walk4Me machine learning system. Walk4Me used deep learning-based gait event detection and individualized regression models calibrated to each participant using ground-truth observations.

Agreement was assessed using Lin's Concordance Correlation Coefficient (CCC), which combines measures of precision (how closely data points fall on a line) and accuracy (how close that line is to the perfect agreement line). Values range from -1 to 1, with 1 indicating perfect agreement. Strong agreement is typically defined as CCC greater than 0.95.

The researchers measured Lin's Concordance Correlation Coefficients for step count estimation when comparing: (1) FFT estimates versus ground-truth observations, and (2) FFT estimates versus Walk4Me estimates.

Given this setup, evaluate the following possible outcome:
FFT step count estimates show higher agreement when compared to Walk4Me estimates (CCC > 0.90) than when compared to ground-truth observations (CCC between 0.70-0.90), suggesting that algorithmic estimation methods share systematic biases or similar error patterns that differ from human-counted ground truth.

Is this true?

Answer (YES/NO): NO